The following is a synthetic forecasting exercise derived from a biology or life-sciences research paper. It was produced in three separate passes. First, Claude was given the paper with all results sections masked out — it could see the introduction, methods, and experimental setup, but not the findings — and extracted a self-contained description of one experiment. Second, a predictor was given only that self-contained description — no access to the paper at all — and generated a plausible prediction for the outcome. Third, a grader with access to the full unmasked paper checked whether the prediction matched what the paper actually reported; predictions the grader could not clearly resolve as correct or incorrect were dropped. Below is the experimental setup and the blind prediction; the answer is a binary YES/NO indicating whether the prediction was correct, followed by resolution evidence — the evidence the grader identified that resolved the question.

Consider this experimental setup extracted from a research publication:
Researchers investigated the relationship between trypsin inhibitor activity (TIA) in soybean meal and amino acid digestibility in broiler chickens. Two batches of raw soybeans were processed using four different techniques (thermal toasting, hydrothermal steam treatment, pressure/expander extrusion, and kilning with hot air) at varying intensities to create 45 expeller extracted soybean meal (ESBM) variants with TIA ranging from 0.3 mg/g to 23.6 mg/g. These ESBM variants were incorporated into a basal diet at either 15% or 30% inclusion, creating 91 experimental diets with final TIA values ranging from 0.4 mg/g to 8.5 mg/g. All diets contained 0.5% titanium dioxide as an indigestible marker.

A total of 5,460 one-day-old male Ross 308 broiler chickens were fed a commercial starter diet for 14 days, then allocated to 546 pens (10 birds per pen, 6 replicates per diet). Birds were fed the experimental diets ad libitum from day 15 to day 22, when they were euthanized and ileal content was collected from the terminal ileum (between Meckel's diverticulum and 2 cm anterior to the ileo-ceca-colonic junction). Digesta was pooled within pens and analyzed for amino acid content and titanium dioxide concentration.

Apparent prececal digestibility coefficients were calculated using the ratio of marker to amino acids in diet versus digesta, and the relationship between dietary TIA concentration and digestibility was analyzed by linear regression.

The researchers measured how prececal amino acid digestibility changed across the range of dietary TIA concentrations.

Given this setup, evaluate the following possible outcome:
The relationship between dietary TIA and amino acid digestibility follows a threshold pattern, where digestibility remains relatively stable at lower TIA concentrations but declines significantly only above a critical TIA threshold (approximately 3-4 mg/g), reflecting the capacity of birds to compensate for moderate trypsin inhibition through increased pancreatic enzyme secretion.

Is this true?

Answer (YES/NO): NO